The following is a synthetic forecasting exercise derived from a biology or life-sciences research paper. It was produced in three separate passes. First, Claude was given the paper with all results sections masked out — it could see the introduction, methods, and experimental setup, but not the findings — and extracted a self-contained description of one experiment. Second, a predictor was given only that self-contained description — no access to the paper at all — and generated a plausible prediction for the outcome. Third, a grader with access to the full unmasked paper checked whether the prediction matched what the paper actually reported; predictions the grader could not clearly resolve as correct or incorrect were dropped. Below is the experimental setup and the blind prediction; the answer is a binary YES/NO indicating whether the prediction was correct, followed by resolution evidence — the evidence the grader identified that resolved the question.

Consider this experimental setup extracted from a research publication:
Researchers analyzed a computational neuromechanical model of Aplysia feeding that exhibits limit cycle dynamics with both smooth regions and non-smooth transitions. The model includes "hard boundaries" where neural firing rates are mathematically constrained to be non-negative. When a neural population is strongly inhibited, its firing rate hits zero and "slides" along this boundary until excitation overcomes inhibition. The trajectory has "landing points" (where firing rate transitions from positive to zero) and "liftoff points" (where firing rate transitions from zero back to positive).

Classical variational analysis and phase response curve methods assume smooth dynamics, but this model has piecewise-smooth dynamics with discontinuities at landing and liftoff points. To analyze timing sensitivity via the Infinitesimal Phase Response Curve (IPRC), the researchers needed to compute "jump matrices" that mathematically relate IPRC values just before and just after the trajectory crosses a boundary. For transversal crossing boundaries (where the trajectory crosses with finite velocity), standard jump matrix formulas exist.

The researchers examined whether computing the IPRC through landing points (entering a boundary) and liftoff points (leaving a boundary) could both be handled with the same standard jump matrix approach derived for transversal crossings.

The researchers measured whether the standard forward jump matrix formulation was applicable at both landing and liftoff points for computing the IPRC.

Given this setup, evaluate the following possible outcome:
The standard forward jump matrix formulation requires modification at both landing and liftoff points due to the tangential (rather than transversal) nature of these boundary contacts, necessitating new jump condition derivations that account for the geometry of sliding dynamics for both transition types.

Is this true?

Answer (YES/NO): NO